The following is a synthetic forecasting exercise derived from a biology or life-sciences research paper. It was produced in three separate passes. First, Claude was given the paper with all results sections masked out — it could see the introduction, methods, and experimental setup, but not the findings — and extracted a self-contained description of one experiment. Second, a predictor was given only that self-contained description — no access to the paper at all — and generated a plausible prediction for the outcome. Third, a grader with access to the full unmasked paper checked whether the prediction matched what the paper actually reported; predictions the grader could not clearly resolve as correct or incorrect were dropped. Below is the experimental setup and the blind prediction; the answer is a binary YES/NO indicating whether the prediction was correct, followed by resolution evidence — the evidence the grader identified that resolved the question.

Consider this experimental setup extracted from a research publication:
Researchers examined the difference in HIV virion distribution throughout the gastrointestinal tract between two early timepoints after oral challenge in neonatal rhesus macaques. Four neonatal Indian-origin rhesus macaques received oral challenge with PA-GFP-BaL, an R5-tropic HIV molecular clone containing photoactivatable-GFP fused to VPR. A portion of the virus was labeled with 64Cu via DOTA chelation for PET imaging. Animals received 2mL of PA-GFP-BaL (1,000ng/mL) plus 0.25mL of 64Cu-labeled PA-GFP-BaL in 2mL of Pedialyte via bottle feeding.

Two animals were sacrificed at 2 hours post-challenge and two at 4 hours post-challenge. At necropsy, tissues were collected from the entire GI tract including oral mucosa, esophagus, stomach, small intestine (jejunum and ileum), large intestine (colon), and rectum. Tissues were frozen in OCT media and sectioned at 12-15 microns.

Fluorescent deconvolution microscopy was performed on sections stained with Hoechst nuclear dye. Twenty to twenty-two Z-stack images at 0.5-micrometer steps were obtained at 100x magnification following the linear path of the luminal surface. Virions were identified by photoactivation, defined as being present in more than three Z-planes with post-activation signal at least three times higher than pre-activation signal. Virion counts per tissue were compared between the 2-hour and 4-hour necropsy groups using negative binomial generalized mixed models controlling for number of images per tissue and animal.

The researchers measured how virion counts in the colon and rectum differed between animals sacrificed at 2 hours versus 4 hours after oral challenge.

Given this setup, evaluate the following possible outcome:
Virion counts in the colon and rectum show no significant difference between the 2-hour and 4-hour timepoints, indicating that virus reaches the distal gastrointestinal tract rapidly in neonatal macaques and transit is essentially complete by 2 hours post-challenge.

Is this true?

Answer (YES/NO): NO